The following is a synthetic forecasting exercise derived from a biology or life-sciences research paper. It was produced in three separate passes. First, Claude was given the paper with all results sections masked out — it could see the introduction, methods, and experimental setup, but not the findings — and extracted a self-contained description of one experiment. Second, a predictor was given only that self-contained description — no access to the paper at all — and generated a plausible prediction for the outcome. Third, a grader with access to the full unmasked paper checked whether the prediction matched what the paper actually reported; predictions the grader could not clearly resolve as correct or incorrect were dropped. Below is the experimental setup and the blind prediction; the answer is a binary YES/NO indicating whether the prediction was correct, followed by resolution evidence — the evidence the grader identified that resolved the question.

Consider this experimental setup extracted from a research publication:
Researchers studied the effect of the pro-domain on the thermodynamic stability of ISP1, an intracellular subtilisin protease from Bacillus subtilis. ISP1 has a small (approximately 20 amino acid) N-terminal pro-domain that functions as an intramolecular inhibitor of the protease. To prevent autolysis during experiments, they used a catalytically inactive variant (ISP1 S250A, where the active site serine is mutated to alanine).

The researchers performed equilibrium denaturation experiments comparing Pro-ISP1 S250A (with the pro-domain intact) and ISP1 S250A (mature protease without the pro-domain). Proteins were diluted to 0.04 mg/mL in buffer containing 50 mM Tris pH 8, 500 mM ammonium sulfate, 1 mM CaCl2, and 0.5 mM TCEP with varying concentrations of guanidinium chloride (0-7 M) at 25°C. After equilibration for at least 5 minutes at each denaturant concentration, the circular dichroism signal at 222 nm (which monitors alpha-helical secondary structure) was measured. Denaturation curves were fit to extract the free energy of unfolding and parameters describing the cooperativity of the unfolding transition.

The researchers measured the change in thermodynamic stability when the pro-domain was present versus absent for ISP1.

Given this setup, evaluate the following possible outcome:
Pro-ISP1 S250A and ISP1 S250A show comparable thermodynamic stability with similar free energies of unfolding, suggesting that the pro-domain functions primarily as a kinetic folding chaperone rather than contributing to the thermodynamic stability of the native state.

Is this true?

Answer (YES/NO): NO